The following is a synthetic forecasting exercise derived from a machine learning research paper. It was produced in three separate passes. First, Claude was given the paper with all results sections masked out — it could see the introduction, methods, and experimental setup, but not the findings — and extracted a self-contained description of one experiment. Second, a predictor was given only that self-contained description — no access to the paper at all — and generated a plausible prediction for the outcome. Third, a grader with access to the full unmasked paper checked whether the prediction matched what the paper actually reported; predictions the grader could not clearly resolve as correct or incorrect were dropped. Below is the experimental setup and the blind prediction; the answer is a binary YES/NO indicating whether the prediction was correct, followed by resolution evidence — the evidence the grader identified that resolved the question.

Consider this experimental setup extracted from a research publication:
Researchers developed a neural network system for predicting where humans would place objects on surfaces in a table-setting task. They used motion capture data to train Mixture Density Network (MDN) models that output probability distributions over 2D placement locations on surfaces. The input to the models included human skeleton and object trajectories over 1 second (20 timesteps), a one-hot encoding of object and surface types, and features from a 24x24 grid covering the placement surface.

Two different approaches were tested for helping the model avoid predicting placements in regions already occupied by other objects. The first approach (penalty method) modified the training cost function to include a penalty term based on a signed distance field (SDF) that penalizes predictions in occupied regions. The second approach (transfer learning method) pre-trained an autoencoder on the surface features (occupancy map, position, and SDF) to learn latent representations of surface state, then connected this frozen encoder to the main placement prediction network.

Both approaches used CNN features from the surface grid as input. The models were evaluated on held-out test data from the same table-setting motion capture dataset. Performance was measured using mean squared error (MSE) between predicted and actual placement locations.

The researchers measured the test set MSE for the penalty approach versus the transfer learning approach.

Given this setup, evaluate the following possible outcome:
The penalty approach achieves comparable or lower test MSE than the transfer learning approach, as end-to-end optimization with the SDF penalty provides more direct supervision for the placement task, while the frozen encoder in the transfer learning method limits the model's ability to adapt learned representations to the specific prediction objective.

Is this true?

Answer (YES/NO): NO